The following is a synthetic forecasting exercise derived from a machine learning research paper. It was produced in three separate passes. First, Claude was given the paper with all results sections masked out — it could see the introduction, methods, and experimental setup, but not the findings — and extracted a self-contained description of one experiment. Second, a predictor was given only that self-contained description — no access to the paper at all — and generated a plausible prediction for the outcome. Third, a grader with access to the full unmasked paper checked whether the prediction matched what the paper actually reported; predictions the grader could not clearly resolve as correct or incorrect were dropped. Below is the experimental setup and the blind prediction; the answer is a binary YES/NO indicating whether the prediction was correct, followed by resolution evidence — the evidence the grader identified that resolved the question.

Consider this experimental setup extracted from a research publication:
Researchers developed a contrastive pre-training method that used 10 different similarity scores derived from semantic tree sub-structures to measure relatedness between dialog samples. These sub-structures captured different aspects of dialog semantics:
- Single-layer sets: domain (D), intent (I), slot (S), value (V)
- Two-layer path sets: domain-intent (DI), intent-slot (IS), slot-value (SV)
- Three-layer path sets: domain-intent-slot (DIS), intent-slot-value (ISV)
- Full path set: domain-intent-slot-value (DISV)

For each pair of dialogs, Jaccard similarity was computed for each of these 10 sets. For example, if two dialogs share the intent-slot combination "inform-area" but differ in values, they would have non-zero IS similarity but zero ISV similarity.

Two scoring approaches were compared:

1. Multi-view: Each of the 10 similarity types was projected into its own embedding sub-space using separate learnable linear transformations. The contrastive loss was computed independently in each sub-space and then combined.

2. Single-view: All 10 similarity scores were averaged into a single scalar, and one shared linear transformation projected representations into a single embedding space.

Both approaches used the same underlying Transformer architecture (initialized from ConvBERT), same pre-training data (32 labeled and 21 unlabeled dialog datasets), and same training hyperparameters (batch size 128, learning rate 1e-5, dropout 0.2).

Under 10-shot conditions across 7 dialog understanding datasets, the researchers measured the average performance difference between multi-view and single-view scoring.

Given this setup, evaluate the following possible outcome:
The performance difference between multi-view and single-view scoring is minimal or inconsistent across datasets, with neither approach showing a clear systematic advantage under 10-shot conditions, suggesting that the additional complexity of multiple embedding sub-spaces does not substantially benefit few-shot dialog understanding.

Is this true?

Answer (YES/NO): NO